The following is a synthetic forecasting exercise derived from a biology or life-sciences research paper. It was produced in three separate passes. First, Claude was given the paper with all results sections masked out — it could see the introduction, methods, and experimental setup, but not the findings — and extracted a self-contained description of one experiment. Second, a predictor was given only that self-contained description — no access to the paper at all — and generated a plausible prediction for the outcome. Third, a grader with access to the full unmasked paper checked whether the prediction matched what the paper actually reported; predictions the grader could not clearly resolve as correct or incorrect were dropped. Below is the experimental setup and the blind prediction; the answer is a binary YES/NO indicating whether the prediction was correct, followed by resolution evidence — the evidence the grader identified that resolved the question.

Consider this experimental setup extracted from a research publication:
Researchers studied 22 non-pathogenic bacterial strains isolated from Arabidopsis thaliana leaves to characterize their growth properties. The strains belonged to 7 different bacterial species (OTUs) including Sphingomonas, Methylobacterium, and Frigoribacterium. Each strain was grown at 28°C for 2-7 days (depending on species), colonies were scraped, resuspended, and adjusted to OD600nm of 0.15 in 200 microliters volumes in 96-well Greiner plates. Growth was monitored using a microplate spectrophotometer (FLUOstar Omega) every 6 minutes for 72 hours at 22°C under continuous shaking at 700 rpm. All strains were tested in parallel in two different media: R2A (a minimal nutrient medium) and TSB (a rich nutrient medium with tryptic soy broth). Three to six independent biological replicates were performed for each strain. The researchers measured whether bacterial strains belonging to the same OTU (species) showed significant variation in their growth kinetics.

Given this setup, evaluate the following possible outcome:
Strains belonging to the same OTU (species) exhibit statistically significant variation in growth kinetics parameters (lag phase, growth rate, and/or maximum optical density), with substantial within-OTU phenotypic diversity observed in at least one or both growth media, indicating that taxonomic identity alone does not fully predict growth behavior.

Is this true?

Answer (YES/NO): YES